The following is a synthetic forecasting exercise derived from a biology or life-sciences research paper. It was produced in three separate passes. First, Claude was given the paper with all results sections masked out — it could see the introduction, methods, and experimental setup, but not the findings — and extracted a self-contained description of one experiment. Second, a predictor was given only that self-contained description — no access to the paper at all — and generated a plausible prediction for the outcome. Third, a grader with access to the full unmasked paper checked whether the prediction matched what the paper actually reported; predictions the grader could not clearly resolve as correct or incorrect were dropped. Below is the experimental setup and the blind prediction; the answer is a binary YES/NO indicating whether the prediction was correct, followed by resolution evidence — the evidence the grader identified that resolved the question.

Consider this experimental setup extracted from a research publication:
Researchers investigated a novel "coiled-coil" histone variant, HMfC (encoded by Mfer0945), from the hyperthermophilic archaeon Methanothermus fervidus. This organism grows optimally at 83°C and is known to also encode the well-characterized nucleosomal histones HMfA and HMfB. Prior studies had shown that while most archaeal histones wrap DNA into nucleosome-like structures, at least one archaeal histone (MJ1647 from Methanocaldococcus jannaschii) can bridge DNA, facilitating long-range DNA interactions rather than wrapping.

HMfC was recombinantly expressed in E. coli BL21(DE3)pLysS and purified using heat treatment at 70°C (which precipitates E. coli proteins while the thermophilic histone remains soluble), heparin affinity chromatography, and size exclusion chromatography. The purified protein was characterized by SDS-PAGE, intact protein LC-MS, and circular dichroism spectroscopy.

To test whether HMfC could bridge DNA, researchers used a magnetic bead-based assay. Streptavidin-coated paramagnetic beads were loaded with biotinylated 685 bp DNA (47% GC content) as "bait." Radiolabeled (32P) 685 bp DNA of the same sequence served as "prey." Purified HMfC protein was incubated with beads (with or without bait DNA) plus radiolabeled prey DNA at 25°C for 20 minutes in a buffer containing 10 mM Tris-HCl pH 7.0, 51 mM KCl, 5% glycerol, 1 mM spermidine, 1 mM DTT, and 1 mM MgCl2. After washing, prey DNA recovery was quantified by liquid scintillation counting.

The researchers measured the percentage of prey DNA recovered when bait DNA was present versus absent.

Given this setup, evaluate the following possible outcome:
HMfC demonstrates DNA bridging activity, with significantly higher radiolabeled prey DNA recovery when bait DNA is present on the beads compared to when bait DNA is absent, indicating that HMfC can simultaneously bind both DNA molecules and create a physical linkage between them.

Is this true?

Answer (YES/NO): YES